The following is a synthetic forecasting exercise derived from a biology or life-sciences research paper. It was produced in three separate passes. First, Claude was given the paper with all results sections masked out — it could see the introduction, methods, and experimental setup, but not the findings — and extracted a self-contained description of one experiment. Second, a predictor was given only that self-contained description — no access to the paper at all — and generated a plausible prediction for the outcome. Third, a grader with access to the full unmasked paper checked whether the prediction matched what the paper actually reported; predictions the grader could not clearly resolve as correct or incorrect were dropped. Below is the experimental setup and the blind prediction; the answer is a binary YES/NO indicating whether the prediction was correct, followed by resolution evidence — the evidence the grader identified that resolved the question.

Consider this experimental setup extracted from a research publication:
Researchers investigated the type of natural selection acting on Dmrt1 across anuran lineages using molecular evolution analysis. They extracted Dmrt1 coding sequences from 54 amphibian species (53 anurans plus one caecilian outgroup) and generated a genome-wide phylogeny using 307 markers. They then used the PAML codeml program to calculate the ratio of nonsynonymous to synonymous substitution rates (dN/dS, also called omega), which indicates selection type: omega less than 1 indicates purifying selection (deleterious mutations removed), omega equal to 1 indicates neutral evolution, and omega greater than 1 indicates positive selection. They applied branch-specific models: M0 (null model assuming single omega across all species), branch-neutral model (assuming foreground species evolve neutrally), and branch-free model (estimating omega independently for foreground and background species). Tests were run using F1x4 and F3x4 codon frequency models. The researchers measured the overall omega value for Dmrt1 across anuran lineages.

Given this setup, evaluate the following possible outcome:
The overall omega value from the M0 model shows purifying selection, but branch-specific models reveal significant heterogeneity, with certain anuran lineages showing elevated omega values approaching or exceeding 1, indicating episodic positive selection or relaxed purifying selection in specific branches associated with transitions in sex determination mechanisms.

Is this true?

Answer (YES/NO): NO